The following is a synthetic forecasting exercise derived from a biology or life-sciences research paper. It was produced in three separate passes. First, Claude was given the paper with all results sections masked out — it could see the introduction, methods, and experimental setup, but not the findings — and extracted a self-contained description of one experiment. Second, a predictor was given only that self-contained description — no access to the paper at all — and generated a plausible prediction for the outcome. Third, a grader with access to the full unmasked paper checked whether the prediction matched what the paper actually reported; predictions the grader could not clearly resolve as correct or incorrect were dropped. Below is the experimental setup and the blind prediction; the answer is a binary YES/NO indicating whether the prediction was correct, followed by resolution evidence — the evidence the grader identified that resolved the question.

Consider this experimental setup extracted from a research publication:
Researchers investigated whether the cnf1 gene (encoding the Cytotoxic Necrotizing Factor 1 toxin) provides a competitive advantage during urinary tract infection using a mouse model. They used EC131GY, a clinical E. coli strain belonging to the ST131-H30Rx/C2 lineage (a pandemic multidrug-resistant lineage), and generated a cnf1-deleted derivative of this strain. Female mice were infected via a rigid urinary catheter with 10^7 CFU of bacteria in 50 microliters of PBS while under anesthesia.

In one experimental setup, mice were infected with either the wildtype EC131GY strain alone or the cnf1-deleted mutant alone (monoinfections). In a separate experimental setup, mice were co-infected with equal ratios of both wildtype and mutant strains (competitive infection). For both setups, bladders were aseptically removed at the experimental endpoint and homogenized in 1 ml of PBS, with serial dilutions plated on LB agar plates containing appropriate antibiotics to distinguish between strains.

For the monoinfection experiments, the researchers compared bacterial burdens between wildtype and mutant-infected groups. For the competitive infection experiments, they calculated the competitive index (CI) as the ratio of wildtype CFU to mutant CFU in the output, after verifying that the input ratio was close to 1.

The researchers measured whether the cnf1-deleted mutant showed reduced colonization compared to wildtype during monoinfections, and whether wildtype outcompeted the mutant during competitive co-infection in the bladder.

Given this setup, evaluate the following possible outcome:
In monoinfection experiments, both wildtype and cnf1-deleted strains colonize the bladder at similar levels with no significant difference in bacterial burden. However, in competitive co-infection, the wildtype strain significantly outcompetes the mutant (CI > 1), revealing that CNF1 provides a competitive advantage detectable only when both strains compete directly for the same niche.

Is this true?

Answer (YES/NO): YES